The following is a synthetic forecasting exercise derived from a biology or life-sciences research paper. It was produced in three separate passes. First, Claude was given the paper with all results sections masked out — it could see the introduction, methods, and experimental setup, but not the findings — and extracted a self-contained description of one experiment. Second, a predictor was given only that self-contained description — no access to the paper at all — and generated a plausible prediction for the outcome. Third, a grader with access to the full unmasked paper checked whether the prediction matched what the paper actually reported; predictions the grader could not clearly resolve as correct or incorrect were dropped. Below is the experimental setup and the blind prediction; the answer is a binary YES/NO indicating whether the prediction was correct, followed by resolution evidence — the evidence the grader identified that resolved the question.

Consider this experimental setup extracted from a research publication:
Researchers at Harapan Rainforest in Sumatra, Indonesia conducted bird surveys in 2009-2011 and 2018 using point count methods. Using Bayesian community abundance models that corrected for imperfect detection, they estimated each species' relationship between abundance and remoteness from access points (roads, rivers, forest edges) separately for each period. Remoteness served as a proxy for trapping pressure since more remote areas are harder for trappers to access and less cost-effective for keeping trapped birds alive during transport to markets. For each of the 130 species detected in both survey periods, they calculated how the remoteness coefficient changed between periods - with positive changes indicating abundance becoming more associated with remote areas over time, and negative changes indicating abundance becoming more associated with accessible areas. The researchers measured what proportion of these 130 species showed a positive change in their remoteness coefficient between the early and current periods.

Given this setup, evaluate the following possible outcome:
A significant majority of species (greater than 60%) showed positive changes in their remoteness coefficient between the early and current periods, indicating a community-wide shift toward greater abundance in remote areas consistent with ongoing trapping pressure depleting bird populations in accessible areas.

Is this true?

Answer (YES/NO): YES